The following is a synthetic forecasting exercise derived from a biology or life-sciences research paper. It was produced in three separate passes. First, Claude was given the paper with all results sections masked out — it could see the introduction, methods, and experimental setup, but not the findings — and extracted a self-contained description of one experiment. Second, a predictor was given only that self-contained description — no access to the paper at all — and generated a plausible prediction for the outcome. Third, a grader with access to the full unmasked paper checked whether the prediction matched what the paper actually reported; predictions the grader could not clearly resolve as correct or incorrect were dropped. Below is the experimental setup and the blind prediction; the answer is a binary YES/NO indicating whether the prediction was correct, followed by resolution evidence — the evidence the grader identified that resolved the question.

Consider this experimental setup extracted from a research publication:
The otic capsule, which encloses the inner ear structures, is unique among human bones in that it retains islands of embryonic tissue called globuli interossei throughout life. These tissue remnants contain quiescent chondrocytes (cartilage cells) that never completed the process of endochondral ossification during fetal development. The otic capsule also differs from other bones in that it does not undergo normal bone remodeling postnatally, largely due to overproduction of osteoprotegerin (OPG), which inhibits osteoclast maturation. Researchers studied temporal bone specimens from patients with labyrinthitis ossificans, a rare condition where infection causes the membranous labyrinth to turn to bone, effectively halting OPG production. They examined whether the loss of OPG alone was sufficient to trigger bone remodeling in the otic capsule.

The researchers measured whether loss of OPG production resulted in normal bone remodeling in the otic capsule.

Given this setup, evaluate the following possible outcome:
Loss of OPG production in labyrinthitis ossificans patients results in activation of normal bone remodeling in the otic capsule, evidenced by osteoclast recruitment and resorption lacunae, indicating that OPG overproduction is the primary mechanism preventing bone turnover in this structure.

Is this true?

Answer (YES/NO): NO